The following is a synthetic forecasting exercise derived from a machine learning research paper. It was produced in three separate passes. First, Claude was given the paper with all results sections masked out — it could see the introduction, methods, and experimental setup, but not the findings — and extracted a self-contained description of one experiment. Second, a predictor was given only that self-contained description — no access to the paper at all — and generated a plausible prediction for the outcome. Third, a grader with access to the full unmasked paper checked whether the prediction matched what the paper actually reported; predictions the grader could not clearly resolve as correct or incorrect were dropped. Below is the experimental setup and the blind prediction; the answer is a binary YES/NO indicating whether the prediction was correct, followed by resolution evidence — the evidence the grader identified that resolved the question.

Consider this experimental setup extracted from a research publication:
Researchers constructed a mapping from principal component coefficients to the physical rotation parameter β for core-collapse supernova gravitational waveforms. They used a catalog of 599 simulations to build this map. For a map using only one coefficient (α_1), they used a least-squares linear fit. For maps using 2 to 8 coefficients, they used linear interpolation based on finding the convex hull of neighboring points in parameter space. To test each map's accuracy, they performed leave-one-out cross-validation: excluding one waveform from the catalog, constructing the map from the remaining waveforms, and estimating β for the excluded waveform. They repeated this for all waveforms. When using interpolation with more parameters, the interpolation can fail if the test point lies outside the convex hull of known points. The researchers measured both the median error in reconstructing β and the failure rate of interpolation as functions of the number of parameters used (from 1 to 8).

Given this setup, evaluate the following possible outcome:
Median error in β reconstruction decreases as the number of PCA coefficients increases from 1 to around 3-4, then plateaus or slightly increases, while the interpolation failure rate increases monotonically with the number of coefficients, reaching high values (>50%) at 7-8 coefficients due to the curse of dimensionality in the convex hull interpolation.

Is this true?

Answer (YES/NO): NO